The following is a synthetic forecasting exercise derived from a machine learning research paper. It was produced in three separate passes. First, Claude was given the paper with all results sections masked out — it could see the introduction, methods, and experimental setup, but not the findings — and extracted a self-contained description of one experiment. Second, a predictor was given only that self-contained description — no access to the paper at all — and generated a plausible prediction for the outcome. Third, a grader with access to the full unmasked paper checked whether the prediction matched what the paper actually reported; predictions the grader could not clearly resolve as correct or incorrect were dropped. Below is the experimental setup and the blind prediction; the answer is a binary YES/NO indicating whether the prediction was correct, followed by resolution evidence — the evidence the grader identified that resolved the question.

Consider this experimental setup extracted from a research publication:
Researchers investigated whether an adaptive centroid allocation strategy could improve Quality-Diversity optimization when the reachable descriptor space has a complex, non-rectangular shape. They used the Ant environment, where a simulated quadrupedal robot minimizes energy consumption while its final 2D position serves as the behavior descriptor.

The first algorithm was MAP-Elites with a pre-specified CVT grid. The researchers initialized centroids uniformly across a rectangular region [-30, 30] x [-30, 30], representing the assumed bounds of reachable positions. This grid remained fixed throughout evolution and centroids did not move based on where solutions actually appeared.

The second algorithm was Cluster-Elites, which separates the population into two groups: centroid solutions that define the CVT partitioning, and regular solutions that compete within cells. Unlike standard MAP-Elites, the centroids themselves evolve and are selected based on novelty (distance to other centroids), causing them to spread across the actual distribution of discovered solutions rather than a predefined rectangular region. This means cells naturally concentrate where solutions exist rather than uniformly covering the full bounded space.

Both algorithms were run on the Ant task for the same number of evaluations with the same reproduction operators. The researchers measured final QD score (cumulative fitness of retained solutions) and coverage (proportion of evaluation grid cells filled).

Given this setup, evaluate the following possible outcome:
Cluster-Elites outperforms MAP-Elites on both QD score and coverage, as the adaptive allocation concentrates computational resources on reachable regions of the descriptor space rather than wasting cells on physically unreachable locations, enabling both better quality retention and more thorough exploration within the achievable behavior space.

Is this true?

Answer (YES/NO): NO